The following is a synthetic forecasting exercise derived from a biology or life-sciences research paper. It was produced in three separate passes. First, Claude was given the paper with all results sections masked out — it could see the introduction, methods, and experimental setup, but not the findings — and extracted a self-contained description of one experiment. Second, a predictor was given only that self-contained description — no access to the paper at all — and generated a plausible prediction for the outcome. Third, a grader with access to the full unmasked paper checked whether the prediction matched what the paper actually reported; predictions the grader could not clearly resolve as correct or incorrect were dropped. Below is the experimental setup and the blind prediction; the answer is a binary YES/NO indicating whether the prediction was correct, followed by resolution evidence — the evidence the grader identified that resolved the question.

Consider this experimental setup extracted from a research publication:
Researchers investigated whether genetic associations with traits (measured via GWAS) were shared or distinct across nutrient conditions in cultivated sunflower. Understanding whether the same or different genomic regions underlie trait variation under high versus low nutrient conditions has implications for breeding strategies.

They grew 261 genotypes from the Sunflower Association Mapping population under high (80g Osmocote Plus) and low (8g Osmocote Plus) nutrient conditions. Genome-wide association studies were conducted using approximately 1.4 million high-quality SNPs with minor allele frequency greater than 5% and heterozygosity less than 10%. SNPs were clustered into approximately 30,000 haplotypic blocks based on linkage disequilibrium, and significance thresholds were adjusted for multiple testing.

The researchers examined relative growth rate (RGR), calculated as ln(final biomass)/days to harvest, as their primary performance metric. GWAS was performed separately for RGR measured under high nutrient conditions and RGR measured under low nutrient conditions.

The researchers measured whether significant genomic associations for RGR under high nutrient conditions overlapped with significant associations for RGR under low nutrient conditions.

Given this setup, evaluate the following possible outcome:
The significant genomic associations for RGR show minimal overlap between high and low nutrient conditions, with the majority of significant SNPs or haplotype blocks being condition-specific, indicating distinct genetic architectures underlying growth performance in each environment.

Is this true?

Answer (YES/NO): YES